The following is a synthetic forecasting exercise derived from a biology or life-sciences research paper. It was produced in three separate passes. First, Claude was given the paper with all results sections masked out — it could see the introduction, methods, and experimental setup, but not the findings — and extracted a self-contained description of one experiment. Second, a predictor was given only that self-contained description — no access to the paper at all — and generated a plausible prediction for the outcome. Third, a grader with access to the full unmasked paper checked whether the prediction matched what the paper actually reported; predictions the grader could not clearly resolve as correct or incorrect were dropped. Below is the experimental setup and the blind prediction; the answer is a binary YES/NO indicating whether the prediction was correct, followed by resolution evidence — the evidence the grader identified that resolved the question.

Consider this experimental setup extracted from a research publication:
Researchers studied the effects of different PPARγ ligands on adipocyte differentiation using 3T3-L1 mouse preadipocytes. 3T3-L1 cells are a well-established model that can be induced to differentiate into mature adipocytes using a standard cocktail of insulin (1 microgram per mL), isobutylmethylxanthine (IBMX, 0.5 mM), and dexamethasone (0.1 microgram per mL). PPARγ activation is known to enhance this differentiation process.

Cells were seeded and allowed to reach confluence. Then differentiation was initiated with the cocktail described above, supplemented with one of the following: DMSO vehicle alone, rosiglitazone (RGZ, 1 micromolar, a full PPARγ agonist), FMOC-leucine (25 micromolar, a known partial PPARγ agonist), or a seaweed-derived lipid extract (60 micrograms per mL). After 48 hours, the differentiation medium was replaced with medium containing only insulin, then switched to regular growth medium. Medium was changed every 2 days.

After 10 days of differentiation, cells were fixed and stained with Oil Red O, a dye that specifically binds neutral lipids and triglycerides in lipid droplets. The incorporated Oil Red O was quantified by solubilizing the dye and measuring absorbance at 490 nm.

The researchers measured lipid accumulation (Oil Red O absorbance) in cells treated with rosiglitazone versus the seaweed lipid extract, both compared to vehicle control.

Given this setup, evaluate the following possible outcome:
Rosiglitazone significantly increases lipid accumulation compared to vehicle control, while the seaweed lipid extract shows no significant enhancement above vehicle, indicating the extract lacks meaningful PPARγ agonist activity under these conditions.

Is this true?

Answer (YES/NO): NO